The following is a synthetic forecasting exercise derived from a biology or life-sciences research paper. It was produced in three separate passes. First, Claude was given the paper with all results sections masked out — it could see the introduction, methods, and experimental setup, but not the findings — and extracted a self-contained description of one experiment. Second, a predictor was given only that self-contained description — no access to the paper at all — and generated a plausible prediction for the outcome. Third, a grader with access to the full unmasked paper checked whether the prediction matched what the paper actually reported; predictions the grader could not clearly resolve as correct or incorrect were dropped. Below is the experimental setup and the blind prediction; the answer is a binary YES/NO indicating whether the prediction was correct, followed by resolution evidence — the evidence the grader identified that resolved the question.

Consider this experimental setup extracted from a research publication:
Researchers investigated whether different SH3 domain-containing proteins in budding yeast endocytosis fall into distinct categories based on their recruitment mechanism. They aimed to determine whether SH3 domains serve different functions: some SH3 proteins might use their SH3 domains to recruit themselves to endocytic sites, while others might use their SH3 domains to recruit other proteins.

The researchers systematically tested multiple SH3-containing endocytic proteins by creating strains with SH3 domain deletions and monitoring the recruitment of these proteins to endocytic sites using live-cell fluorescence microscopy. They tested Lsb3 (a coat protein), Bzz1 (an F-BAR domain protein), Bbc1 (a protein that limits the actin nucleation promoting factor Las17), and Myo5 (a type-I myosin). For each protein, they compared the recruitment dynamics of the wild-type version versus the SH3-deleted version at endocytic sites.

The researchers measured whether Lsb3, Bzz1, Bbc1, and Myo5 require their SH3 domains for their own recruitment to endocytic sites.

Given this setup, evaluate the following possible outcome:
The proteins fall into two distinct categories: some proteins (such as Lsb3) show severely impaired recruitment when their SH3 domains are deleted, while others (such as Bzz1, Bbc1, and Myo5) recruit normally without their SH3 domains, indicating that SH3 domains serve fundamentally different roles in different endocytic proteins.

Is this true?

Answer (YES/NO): NO